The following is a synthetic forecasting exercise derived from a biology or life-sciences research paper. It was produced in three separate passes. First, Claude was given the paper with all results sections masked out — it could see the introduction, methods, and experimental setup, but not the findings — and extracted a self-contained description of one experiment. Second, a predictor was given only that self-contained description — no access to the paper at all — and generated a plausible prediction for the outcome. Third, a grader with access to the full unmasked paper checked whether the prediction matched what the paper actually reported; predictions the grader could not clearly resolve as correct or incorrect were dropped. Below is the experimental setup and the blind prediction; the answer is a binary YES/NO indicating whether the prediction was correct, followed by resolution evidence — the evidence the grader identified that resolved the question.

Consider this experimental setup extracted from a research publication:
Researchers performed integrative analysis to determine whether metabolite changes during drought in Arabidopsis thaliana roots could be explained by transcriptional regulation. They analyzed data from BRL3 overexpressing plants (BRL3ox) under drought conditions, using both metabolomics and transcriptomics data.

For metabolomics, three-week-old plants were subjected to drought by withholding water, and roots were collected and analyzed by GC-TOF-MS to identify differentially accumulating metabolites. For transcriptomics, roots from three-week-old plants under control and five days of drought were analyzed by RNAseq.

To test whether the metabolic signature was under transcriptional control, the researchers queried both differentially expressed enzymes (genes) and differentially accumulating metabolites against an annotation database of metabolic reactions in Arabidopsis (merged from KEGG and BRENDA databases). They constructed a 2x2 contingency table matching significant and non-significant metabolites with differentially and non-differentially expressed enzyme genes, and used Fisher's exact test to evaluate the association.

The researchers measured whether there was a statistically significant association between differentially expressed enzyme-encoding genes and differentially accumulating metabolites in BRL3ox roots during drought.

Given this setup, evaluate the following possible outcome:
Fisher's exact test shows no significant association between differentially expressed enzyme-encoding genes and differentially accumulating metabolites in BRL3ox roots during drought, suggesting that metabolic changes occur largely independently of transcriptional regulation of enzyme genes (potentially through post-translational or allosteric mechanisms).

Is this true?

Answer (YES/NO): NO